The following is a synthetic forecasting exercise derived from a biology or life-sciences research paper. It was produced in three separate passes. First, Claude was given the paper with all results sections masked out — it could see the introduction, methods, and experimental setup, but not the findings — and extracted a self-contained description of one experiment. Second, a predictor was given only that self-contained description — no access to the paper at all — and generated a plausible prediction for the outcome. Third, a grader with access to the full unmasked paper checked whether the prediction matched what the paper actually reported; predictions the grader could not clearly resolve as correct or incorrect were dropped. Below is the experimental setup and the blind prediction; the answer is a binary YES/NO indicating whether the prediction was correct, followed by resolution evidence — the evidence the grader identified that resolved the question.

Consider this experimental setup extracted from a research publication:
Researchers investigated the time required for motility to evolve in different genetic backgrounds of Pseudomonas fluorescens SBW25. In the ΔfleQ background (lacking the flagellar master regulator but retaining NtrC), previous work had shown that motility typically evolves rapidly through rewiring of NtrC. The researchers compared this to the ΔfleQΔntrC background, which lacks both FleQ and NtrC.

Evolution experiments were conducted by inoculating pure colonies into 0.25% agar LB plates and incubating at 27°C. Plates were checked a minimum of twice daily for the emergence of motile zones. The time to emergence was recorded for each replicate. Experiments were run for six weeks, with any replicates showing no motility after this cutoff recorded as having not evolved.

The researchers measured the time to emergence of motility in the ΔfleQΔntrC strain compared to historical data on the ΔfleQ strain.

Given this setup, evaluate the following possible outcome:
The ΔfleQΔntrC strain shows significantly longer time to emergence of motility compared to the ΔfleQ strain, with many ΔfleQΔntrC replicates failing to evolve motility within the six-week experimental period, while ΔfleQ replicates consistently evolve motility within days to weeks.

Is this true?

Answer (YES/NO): YES